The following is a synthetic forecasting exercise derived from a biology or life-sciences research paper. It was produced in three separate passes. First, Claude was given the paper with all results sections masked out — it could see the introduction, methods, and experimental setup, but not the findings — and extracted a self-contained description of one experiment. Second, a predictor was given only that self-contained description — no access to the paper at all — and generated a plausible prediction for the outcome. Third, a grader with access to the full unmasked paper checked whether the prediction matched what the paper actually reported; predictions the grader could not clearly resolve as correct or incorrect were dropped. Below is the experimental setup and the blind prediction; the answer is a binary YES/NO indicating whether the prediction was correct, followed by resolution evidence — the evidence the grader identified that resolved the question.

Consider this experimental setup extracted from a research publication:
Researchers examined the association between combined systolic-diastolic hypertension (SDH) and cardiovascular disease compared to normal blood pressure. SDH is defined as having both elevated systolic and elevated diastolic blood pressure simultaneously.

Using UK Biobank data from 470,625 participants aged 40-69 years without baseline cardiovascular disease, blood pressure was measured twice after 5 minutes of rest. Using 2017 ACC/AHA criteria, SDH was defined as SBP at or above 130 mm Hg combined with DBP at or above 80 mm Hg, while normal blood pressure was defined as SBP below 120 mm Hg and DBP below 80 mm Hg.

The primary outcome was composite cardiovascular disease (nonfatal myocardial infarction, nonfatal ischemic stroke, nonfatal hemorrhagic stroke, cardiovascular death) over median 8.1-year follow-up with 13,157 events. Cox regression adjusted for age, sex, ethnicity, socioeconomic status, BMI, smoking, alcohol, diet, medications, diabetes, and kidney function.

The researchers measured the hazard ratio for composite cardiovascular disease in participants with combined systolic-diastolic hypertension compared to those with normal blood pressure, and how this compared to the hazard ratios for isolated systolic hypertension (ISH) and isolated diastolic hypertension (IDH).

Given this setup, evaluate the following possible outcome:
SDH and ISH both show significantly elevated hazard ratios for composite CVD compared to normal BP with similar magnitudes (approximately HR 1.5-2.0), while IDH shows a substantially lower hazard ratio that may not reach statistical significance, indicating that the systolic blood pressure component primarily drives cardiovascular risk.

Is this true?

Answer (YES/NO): NO